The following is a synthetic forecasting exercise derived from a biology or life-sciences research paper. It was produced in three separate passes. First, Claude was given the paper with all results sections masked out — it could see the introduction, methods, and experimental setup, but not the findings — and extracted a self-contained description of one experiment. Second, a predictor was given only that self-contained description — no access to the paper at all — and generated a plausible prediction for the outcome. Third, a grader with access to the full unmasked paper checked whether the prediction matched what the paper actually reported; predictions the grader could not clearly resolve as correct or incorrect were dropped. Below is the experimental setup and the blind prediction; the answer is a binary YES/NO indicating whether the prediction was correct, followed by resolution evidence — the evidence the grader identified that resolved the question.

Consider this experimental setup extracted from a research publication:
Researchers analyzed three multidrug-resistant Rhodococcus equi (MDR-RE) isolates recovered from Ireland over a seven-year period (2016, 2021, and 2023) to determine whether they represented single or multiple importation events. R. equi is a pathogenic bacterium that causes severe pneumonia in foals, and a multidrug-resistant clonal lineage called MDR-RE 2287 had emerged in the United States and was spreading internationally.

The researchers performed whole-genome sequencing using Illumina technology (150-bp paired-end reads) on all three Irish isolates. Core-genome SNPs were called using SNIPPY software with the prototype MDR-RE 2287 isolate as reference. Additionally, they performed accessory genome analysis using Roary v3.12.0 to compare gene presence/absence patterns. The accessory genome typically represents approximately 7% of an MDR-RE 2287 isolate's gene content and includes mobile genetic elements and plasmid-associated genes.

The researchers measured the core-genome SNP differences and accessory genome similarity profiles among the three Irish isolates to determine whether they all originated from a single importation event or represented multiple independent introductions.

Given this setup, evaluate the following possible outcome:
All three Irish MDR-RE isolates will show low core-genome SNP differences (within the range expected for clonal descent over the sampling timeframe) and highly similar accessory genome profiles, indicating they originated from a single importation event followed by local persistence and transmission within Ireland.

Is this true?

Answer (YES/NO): NO